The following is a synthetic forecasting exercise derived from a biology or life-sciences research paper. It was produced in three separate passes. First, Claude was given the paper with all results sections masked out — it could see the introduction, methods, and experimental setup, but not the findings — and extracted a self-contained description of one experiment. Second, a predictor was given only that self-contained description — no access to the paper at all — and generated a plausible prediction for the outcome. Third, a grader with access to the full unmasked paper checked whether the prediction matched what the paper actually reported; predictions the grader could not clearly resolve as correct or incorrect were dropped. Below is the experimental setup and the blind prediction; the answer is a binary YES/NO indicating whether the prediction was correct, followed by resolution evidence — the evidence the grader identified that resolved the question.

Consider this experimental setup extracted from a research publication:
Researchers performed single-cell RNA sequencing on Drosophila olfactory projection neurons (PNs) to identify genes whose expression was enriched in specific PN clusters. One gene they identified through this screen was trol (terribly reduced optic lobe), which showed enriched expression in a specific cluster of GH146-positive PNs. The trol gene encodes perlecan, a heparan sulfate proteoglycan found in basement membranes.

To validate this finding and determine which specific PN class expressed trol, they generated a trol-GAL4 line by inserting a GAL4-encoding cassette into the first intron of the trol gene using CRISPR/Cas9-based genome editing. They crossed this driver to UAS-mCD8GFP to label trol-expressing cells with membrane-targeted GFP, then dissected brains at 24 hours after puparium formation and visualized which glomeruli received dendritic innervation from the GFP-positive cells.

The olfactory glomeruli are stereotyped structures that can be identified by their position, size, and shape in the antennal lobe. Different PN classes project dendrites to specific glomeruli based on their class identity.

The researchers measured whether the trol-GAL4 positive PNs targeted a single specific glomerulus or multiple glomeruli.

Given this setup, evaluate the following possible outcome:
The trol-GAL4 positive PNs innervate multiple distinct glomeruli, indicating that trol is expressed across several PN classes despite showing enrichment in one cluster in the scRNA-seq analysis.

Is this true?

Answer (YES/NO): NO